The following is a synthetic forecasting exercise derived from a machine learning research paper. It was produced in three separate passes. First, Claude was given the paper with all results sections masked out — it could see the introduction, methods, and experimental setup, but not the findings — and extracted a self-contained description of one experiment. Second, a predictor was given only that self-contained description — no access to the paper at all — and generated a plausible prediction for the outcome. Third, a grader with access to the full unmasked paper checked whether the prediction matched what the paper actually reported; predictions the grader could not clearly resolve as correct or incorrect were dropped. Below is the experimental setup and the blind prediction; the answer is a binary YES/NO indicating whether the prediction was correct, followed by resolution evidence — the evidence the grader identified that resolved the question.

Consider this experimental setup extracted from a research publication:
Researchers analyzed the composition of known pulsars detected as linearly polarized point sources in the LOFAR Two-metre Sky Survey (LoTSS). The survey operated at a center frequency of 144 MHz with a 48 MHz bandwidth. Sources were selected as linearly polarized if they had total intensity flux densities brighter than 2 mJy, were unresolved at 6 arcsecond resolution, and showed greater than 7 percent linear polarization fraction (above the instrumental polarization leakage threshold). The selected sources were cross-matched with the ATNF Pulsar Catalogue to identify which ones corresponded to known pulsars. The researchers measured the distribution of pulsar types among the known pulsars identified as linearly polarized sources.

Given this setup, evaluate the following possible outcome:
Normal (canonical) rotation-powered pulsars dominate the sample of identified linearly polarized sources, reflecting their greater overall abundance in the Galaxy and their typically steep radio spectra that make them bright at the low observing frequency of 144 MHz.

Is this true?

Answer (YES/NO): NO